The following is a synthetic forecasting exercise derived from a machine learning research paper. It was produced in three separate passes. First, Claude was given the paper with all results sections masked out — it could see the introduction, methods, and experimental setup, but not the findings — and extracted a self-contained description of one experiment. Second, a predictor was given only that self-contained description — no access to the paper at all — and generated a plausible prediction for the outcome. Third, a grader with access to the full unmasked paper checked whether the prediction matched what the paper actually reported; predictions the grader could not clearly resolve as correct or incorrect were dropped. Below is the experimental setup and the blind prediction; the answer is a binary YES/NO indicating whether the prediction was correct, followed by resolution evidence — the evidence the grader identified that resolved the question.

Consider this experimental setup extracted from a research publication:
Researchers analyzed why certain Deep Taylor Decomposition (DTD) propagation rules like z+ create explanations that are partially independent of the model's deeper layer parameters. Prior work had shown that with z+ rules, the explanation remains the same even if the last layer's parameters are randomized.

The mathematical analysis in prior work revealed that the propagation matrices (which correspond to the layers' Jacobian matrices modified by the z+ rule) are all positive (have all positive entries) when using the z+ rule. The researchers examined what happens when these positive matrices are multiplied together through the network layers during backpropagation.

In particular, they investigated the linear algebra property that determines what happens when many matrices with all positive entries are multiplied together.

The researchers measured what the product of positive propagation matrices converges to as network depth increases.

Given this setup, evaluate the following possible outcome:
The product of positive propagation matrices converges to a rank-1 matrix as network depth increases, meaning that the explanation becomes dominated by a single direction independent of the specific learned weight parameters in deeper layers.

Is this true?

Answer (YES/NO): YES